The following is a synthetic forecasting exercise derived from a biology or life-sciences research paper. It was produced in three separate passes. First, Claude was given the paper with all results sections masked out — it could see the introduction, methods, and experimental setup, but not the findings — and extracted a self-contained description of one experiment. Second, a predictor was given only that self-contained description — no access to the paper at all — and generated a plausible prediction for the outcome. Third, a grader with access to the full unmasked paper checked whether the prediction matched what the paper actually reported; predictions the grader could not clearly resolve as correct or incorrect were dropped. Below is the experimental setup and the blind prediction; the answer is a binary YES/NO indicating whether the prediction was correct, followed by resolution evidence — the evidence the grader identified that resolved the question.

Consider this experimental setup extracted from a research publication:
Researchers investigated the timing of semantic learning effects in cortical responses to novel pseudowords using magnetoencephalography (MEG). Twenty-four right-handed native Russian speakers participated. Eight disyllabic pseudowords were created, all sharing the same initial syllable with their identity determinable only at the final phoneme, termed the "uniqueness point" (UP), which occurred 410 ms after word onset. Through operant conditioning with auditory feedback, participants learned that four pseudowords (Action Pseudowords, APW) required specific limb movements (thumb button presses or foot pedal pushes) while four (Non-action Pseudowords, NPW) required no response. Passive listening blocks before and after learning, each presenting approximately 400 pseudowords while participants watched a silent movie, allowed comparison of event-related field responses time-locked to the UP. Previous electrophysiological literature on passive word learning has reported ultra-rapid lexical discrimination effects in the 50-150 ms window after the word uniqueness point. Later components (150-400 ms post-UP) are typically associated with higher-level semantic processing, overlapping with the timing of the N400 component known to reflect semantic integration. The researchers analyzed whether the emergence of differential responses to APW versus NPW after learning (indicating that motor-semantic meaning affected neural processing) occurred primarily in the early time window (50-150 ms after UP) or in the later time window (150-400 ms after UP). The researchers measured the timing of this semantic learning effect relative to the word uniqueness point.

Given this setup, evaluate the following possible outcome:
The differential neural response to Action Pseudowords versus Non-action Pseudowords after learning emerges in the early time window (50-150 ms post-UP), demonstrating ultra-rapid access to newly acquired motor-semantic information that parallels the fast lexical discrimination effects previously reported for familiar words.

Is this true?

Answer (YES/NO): NO